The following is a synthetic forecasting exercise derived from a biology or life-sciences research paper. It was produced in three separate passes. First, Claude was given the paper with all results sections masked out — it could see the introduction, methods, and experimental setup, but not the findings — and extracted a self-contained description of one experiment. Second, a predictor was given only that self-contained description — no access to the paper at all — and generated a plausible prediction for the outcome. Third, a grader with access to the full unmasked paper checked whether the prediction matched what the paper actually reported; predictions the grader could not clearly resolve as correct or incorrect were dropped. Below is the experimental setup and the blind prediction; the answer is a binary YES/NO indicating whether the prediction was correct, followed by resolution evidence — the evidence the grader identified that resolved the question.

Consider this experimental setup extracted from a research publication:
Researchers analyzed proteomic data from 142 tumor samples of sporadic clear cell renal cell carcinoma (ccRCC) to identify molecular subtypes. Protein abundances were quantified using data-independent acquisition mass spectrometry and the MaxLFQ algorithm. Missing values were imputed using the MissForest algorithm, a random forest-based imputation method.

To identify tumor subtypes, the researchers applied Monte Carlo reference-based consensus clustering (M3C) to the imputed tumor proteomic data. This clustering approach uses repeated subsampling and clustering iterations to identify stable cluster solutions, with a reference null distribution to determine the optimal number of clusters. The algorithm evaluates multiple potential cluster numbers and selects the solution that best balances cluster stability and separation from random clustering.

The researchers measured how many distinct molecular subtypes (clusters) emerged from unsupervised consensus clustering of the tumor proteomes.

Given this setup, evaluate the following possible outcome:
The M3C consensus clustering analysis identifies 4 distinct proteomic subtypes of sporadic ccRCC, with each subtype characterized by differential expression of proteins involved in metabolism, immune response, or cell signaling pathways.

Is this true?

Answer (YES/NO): NO